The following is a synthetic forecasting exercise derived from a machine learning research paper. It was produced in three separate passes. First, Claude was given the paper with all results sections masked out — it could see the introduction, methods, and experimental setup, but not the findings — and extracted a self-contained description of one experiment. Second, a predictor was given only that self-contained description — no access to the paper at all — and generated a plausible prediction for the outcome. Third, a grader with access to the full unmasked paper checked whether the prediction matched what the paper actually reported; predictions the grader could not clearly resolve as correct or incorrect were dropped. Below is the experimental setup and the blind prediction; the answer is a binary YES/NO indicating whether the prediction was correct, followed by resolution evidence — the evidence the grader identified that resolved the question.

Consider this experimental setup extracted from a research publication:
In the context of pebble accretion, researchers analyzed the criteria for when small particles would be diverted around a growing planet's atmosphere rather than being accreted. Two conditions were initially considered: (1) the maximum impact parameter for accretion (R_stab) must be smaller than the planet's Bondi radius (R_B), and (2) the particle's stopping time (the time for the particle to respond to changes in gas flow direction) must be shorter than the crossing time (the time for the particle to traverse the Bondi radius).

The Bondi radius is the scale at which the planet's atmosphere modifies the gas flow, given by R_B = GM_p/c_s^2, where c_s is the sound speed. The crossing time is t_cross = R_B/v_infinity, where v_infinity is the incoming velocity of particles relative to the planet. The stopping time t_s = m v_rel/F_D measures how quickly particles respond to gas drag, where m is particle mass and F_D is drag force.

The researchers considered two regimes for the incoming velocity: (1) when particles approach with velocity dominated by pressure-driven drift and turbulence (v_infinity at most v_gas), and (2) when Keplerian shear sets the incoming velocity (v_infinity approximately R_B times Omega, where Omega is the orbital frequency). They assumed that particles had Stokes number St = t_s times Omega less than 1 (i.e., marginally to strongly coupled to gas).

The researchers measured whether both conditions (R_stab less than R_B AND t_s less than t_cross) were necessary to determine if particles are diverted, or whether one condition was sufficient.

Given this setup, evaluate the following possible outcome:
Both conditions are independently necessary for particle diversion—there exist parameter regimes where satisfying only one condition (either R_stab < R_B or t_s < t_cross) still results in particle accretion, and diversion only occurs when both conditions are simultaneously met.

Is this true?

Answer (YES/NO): NO